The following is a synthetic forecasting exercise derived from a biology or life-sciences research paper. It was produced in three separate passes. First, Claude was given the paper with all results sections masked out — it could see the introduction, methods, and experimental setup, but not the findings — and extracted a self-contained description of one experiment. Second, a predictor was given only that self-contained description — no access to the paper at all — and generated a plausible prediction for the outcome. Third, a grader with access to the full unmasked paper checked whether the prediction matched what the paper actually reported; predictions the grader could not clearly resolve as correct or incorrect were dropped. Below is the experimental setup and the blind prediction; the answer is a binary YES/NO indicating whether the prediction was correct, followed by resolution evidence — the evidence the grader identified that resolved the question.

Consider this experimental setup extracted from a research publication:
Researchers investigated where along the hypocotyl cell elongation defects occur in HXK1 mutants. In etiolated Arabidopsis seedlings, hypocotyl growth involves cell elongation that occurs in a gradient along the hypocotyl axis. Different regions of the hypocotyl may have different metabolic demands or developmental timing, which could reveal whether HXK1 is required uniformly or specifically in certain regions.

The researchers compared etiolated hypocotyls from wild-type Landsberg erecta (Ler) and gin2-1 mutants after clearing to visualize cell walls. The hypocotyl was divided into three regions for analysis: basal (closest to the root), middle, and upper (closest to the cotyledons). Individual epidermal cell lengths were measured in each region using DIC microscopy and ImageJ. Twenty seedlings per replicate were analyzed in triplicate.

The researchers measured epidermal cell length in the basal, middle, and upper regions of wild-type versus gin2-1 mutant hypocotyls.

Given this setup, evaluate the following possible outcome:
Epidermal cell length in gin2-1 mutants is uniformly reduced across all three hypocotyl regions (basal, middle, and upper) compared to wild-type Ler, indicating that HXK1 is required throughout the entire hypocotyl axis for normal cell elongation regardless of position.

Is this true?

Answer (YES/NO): NO